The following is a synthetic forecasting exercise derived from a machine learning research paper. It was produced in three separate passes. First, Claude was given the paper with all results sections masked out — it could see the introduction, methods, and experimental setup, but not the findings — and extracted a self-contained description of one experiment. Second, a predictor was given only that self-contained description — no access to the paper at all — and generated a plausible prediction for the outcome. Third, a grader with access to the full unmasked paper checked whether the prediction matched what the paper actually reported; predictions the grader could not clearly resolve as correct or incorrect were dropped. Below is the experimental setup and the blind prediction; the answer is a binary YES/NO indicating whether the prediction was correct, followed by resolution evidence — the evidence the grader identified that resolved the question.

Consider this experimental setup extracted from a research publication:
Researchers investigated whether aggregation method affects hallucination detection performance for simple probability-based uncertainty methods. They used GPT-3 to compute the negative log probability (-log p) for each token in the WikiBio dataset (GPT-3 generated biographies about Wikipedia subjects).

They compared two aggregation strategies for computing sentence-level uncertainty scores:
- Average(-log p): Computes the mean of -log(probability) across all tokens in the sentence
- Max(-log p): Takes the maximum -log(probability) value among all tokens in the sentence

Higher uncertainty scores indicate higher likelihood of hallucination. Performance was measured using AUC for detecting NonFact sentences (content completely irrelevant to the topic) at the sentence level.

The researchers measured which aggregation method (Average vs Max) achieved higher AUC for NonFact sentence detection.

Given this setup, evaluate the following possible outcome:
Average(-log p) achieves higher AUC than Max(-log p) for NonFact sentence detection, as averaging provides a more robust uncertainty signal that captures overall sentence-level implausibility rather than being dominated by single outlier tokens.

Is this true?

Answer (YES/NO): NO